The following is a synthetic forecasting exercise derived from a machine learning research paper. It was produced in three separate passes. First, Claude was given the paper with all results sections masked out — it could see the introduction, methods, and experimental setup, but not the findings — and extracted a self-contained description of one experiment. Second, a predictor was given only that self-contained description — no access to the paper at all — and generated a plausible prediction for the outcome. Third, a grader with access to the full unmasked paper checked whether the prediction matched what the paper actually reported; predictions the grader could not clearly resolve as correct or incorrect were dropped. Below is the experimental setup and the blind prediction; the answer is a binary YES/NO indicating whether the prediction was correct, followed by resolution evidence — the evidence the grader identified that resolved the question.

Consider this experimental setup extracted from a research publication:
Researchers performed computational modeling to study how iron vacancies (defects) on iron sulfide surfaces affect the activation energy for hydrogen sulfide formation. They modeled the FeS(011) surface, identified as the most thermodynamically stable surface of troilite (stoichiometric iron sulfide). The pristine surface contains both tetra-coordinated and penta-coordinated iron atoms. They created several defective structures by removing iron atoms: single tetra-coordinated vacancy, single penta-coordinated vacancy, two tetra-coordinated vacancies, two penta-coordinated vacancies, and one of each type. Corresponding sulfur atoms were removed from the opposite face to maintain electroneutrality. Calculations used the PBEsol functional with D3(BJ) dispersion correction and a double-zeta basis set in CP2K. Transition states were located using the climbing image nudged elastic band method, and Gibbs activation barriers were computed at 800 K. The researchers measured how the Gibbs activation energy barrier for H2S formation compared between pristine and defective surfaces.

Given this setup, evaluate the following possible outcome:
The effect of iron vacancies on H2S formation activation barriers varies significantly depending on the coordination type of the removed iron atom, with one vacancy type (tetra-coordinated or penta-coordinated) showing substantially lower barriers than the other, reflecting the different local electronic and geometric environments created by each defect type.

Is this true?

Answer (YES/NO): YES